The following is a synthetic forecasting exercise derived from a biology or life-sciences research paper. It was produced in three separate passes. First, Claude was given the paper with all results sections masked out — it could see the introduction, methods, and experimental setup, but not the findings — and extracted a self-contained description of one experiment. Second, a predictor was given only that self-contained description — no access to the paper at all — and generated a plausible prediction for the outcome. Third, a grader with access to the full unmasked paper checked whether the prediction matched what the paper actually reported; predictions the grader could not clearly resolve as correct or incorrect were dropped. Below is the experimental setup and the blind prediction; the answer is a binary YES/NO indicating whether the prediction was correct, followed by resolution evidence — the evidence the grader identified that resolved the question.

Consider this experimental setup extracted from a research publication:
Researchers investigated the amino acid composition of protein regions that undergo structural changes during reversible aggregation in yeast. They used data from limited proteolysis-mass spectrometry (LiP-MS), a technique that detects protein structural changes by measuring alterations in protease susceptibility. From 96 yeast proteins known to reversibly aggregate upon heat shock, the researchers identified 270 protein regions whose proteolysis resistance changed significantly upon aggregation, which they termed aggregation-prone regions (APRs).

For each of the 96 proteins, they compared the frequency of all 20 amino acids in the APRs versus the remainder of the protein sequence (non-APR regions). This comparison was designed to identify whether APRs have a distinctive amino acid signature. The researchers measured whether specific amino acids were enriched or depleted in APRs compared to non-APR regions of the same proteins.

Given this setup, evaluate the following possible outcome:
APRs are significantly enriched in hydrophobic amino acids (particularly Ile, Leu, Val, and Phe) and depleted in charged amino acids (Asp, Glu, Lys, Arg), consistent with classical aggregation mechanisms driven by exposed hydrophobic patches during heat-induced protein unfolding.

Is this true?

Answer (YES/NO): NO